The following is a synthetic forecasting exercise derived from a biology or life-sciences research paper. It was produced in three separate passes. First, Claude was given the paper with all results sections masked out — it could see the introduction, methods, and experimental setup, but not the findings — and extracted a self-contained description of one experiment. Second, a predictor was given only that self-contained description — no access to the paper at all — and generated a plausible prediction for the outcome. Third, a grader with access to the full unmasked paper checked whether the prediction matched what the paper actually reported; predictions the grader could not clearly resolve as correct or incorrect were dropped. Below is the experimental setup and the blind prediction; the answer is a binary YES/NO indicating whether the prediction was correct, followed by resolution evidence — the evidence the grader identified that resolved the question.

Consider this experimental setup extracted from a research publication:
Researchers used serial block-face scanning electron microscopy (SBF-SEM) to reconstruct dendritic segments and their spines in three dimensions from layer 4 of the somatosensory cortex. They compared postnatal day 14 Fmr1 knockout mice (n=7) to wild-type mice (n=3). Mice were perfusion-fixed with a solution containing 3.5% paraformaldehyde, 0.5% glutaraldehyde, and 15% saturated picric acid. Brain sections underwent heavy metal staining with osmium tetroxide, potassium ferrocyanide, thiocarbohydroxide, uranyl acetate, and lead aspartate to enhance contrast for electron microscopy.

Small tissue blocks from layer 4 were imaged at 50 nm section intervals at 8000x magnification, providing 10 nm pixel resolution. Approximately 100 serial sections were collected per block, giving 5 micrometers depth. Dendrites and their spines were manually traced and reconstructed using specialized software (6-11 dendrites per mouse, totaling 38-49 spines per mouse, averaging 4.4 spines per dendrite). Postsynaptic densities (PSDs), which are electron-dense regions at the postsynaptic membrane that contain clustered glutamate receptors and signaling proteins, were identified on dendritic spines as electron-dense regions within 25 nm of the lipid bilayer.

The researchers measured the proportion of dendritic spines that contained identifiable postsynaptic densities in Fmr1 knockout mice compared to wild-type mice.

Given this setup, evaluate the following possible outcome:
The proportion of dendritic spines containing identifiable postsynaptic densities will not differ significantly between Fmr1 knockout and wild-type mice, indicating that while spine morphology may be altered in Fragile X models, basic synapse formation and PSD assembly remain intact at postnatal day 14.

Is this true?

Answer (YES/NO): NO